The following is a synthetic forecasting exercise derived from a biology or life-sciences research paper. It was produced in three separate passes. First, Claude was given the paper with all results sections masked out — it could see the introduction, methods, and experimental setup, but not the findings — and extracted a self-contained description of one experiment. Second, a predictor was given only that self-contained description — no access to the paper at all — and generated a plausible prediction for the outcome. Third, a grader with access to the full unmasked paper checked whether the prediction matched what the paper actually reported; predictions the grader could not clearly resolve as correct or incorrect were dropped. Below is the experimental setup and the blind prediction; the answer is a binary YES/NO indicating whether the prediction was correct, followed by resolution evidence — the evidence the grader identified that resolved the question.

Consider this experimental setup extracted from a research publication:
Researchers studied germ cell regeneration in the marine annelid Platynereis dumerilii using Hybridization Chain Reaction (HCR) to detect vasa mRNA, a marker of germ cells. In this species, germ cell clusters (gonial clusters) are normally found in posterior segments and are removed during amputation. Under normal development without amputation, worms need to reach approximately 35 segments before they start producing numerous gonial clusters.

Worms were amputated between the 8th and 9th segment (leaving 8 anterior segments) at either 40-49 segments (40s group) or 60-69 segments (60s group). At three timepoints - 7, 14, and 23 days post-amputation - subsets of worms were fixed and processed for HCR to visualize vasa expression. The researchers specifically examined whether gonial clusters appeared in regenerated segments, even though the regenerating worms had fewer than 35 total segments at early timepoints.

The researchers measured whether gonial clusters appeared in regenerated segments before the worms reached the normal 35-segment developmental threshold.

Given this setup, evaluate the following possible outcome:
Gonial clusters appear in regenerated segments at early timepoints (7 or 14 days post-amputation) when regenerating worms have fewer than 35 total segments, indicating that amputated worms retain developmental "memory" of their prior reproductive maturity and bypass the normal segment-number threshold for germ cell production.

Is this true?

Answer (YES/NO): YES